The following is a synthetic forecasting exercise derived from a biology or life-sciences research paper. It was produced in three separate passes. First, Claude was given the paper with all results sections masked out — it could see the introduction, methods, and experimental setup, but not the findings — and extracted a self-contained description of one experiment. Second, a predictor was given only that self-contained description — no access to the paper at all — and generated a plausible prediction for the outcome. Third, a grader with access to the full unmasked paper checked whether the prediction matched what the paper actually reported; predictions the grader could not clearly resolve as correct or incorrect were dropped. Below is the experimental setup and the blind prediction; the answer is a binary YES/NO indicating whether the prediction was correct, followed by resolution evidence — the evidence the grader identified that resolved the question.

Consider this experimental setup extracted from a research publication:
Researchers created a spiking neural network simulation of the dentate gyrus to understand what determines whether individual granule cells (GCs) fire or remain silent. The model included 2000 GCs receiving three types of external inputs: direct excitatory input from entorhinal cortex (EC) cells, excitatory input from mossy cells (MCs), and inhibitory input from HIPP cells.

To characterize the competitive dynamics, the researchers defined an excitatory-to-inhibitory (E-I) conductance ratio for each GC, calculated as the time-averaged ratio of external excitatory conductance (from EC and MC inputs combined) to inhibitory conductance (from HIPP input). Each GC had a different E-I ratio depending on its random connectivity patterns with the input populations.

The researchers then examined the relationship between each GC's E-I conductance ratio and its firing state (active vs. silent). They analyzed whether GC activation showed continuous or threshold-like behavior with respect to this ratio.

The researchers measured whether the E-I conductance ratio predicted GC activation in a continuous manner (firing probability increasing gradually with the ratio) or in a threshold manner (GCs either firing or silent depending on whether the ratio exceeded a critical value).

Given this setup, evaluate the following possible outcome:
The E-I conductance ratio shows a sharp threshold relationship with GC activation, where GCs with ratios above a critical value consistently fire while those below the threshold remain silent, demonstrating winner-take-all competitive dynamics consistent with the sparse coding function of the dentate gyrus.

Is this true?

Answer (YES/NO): YES